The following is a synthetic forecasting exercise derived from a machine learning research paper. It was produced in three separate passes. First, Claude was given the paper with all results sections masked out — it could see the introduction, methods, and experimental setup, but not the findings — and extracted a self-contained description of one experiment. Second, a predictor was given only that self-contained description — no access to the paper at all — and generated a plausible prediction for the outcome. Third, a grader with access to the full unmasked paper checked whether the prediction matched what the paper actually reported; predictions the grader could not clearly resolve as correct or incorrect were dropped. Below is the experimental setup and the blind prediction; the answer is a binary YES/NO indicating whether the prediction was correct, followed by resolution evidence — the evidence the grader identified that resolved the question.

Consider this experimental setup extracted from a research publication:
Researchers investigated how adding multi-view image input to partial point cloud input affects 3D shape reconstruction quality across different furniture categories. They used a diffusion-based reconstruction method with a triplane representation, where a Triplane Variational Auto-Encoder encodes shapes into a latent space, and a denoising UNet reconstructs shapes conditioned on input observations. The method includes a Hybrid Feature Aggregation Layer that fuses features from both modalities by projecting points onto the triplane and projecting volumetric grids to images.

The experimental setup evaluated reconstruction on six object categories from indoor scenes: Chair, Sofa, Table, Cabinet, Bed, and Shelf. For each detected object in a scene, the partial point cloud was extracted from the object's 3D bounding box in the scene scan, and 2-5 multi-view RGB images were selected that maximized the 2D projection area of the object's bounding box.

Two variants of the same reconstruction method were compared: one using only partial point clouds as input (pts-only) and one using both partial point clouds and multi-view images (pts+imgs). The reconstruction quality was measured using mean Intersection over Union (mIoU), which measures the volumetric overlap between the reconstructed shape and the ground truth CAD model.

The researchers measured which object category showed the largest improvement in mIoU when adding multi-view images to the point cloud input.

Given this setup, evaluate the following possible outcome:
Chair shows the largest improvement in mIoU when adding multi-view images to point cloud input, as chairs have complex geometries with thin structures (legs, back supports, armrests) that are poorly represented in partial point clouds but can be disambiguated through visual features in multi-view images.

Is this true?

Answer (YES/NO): NO